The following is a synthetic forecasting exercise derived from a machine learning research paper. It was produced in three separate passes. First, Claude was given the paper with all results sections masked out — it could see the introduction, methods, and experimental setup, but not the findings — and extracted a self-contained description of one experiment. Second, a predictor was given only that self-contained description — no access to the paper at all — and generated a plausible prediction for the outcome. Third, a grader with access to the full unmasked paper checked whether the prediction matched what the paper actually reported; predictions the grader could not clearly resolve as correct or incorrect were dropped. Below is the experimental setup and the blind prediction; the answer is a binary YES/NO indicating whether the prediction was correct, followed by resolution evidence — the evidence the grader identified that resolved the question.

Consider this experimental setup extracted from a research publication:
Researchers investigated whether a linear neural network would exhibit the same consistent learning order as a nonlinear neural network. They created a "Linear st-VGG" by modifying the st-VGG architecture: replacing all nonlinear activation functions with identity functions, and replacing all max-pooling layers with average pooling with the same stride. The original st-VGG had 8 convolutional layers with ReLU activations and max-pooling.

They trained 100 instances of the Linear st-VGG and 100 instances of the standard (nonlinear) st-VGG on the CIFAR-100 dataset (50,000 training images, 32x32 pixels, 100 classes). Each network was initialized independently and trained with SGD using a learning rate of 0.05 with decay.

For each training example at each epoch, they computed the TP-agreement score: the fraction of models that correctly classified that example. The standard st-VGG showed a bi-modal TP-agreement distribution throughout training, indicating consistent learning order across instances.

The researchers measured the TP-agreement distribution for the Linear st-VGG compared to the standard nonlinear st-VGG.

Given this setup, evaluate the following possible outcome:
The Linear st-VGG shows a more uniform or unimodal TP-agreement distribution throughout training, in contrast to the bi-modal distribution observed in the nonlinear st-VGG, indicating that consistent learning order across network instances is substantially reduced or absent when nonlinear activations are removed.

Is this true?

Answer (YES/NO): NO